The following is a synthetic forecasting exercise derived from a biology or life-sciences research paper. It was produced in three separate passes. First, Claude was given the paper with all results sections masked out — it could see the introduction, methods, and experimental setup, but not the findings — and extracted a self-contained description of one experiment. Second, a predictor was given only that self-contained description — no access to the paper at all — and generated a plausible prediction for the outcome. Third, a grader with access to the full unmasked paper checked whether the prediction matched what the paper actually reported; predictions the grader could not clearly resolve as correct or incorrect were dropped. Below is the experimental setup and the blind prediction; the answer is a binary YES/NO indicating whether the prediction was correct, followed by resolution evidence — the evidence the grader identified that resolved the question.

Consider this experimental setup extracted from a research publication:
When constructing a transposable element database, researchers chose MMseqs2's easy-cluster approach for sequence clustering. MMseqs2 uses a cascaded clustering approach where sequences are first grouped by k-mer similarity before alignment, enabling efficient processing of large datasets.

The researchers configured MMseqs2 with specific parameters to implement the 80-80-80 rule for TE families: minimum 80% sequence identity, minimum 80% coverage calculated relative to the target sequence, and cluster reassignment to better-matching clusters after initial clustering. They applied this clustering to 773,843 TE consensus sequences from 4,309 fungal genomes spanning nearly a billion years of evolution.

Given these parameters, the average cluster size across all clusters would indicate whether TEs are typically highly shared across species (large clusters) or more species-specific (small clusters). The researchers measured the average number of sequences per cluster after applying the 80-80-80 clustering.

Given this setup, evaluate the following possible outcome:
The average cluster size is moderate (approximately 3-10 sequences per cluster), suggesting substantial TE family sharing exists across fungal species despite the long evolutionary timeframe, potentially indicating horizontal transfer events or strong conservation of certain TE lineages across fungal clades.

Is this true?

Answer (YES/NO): NO